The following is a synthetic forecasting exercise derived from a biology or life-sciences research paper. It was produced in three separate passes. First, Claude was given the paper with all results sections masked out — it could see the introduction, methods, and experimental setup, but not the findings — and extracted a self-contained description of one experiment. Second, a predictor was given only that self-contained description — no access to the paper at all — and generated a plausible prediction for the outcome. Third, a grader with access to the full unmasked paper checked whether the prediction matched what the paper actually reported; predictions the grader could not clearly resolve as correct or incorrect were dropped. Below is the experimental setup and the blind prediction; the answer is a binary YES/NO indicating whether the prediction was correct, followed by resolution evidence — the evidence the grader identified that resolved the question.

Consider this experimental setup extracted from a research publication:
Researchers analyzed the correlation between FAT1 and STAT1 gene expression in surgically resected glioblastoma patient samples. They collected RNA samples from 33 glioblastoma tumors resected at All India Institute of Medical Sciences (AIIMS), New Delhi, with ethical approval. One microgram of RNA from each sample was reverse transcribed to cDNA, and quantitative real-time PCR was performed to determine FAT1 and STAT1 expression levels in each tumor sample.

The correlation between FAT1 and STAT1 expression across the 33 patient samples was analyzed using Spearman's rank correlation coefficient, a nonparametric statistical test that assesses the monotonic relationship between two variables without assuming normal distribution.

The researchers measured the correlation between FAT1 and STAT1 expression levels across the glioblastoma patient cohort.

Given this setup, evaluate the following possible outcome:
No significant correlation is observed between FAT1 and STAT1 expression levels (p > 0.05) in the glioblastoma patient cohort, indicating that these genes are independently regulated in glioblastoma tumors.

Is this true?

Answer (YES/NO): NO